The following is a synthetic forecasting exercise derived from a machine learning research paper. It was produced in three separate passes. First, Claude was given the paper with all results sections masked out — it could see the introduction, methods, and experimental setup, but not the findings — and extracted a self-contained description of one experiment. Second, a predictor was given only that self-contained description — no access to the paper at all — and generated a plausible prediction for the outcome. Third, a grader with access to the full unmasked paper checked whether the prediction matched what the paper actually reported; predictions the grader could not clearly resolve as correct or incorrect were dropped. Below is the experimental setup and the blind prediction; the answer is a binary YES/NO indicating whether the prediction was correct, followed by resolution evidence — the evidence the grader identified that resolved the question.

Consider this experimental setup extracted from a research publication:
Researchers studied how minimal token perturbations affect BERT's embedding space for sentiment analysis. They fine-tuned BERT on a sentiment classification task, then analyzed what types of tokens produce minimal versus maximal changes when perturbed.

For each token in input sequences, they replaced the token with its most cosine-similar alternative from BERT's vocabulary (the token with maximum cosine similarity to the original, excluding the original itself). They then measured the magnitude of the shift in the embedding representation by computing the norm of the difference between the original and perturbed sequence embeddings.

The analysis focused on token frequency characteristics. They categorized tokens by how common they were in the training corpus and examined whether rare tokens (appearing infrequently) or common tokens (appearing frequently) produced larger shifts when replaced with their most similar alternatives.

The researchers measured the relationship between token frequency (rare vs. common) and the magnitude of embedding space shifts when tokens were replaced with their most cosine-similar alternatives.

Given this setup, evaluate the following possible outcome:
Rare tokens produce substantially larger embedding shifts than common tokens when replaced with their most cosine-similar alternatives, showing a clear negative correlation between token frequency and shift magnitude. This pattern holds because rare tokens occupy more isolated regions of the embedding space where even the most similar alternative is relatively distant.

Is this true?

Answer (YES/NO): YES